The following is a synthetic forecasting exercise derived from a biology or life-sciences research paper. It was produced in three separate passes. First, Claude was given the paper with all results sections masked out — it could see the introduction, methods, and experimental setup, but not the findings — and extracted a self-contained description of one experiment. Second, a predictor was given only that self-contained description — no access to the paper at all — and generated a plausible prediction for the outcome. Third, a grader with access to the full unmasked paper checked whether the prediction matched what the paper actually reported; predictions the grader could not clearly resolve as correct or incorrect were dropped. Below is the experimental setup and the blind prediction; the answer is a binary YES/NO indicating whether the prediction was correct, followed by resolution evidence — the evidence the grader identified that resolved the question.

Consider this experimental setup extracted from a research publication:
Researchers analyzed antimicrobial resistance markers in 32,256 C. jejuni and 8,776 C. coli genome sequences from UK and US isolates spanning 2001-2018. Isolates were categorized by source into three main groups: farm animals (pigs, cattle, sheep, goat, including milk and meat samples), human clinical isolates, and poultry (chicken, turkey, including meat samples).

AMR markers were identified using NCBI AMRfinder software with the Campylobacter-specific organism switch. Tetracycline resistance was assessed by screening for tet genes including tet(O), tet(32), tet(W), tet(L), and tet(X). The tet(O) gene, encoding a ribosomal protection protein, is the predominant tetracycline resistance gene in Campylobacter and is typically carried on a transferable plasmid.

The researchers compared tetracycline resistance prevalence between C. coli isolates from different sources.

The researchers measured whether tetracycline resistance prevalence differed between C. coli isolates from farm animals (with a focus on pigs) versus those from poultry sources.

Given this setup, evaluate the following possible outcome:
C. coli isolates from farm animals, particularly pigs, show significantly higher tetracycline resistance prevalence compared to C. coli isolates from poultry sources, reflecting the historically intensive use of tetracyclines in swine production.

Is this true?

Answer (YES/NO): NO